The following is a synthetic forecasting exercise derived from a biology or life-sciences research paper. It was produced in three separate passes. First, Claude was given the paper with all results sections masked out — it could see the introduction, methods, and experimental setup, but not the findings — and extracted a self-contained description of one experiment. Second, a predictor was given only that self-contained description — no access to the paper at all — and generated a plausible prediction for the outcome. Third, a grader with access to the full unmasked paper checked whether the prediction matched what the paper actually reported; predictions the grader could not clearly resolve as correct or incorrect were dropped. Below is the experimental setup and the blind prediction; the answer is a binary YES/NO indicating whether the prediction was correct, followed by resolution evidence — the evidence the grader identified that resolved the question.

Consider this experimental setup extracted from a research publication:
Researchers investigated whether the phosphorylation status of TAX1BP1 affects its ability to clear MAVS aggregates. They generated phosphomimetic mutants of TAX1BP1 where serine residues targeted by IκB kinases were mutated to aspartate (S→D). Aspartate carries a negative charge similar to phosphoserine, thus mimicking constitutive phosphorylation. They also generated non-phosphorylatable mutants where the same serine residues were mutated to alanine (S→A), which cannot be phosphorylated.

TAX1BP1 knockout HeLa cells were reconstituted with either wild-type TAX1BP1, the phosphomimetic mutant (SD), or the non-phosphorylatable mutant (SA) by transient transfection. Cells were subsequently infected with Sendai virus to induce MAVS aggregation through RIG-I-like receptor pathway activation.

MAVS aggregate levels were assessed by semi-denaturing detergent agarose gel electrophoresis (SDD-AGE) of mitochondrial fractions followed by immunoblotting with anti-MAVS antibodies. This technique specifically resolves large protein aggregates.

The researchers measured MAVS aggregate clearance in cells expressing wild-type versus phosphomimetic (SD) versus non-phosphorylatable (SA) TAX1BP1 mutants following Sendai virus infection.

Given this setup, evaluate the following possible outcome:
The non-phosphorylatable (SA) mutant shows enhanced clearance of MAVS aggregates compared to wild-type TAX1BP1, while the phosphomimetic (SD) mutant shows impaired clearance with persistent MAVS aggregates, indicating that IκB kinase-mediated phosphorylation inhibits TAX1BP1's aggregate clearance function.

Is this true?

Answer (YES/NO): NO